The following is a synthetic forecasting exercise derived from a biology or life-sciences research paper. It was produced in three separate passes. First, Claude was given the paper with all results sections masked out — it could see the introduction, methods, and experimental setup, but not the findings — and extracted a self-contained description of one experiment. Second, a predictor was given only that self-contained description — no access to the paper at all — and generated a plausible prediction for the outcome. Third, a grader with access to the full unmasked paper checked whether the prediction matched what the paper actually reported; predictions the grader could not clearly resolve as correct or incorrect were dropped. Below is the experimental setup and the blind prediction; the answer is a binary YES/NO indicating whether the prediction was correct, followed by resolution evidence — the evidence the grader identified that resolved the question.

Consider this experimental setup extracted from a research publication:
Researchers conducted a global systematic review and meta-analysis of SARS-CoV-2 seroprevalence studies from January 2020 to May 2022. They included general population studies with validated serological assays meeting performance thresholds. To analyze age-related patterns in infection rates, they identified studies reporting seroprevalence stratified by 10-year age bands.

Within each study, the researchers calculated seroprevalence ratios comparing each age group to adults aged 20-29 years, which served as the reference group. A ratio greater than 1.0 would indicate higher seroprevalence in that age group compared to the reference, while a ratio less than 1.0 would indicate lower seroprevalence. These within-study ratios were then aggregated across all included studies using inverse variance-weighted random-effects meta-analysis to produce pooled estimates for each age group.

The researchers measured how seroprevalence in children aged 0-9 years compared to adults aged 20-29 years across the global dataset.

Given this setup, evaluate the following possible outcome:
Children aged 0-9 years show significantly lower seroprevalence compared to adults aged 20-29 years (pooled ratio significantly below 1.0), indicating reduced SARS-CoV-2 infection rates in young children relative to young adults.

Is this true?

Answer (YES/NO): YES